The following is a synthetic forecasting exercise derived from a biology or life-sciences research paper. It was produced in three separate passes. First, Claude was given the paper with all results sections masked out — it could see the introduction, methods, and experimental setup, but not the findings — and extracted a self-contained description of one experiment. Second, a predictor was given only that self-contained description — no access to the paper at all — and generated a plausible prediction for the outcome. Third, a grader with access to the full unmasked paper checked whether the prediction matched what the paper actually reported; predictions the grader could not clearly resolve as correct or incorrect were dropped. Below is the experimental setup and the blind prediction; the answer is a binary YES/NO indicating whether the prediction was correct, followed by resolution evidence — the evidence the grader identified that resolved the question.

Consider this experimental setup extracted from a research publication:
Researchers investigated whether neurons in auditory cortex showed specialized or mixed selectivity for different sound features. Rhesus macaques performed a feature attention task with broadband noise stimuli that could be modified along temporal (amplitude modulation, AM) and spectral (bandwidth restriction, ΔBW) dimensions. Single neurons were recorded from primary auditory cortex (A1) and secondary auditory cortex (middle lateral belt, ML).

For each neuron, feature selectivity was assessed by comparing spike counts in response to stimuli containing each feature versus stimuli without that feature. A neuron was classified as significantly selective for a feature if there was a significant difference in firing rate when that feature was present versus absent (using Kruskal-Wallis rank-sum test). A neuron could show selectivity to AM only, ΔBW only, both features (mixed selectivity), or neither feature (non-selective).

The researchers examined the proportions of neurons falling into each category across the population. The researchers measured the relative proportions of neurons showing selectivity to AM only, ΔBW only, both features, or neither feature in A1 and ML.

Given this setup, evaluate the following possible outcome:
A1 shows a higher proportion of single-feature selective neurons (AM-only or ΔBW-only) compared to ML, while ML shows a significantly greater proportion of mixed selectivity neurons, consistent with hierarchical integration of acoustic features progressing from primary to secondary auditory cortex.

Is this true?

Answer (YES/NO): NO